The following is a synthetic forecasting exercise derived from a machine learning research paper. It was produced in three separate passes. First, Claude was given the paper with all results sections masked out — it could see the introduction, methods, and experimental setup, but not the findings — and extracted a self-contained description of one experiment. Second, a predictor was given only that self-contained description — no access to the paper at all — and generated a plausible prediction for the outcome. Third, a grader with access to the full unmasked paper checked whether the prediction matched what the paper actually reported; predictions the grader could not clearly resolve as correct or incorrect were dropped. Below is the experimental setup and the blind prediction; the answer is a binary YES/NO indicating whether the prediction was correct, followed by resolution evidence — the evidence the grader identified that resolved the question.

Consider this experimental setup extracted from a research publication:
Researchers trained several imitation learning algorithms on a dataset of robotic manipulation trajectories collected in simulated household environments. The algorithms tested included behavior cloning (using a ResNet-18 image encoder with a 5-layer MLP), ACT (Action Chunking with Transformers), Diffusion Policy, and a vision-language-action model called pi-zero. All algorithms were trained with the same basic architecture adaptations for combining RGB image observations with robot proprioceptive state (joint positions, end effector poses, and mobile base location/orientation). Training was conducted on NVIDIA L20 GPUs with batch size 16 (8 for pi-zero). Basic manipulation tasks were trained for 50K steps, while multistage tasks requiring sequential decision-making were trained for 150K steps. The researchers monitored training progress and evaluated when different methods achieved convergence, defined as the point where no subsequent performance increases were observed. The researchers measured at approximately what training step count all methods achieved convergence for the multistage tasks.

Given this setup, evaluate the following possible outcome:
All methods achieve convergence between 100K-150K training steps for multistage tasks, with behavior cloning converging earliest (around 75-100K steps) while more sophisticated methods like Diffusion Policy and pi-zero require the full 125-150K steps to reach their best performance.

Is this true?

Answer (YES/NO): NO